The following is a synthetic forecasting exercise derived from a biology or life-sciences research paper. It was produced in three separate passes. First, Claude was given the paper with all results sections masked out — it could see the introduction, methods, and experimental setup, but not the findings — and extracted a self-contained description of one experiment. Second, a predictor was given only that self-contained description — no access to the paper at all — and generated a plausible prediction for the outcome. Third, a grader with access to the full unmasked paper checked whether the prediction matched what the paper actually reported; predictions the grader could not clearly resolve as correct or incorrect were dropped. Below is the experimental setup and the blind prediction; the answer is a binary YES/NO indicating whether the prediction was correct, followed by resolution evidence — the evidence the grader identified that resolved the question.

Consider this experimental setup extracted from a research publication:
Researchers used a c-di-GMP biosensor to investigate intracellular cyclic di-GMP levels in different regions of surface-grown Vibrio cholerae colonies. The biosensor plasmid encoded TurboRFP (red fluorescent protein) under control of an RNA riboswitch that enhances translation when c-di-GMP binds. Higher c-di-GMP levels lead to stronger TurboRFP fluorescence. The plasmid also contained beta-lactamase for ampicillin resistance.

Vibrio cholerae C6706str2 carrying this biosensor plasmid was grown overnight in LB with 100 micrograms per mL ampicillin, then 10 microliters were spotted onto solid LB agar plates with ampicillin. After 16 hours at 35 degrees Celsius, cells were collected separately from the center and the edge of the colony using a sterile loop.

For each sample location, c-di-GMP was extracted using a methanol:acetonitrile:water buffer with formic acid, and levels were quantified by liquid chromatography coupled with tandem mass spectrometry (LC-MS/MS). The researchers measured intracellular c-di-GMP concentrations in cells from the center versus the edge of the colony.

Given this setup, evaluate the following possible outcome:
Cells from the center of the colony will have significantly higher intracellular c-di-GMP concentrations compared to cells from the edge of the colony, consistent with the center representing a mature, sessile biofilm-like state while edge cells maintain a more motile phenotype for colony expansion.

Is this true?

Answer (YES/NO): NO